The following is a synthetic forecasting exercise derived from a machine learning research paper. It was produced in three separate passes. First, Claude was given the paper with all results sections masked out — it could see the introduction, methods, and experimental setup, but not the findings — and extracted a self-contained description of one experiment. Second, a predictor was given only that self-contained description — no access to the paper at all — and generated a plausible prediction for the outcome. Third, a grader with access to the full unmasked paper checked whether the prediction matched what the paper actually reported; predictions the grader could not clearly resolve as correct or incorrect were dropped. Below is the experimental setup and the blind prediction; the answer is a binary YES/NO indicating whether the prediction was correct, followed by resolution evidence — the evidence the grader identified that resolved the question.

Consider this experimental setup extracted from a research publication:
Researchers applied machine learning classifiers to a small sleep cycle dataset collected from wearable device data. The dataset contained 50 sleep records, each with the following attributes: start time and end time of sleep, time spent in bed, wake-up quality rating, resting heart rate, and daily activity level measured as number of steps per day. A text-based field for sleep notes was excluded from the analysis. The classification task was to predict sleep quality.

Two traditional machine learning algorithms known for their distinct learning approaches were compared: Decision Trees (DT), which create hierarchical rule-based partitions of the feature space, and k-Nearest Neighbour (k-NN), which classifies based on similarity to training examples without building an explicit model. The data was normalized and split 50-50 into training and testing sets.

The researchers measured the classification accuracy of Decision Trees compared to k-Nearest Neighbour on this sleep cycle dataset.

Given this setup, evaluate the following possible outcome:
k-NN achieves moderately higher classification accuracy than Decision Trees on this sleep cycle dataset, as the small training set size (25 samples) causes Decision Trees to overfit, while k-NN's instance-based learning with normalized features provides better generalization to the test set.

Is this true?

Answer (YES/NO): YES